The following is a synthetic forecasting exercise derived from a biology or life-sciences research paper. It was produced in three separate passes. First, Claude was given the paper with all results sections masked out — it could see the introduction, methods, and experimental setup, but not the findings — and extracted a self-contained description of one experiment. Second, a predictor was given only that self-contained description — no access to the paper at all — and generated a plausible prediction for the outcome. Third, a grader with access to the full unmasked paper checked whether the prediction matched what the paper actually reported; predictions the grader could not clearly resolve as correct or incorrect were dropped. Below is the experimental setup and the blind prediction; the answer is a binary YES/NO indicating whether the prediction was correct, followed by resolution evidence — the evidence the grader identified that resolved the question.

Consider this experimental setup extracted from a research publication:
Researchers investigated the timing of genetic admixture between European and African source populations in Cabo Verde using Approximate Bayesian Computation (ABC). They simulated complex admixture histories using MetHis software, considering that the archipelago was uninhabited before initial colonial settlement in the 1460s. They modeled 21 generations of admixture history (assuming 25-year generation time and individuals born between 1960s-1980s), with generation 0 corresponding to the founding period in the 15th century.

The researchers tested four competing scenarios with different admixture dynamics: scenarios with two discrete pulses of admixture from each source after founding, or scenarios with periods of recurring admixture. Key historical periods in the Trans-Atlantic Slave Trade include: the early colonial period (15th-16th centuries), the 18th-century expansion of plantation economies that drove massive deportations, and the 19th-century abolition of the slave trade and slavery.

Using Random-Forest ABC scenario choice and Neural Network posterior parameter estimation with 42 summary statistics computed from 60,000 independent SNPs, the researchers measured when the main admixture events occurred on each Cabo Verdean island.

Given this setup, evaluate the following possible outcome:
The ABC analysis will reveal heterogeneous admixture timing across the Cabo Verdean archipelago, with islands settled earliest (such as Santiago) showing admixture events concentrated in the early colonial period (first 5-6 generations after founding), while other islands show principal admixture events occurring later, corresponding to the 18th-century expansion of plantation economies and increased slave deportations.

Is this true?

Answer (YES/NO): NO